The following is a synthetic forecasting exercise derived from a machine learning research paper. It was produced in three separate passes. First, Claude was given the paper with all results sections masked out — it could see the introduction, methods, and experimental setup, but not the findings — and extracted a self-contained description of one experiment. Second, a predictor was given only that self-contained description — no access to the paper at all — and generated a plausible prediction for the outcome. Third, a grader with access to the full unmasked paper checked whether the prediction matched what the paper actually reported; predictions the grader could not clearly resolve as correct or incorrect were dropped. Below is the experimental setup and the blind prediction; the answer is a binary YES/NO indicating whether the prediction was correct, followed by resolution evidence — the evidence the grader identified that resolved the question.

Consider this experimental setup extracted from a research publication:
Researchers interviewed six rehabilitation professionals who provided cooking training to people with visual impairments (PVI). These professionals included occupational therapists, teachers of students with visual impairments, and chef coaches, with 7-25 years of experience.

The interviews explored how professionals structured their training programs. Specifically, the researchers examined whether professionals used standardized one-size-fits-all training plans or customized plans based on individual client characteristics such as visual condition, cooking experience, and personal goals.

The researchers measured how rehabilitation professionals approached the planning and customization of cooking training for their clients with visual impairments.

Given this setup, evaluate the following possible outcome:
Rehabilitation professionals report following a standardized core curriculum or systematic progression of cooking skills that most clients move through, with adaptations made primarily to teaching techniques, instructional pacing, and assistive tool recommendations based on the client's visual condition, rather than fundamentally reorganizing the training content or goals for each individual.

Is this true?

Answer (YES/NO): NO